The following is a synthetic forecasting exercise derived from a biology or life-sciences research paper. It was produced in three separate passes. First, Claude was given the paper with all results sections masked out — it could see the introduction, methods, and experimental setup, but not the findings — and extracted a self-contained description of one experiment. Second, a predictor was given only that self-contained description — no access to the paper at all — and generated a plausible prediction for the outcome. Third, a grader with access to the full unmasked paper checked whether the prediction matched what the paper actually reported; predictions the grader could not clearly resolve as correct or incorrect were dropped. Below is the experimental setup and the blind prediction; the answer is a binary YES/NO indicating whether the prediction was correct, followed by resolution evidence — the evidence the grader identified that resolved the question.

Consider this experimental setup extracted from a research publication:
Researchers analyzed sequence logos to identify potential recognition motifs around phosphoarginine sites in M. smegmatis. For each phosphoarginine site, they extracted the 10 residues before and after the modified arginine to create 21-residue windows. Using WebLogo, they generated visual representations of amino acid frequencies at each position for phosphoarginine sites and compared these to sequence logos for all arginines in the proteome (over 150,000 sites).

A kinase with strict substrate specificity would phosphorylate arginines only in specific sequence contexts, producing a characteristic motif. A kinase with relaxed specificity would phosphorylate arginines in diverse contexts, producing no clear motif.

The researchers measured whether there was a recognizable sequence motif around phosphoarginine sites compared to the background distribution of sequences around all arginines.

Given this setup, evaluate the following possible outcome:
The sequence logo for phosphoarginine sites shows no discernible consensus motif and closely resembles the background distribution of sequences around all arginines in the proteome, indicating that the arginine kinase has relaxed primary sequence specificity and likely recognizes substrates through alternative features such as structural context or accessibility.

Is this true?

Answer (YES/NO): YES